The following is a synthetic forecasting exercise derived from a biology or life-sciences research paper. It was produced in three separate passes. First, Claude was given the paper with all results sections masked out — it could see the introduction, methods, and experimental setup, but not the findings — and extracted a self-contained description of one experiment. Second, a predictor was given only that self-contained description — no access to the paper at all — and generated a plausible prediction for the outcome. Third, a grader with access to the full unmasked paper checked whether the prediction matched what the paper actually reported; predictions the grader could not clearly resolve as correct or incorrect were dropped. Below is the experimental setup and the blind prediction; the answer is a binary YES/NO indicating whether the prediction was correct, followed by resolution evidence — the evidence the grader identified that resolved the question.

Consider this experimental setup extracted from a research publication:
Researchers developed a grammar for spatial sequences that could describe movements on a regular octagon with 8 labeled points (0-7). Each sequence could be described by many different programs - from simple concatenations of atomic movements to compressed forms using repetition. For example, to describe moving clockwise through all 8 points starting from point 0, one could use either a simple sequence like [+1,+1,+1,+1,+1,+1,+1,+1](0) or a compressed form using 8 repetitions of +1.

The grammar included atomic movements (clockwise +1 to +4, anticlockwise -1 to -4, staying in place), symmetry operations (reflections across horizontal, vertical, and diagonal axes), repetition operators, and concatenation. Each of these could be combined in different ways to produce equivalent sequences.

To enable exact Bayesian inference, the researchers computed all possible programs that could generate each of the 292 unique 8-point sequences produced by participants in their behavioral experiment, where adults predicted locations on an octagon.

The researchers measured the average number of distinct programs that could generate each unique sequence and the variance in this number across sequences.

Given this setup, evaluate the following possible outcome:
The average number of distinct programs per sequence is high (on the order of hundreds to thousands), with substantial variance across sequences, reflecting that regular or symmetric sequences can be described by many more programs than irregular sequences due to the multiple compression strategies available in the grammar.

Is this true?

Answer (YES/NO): NO